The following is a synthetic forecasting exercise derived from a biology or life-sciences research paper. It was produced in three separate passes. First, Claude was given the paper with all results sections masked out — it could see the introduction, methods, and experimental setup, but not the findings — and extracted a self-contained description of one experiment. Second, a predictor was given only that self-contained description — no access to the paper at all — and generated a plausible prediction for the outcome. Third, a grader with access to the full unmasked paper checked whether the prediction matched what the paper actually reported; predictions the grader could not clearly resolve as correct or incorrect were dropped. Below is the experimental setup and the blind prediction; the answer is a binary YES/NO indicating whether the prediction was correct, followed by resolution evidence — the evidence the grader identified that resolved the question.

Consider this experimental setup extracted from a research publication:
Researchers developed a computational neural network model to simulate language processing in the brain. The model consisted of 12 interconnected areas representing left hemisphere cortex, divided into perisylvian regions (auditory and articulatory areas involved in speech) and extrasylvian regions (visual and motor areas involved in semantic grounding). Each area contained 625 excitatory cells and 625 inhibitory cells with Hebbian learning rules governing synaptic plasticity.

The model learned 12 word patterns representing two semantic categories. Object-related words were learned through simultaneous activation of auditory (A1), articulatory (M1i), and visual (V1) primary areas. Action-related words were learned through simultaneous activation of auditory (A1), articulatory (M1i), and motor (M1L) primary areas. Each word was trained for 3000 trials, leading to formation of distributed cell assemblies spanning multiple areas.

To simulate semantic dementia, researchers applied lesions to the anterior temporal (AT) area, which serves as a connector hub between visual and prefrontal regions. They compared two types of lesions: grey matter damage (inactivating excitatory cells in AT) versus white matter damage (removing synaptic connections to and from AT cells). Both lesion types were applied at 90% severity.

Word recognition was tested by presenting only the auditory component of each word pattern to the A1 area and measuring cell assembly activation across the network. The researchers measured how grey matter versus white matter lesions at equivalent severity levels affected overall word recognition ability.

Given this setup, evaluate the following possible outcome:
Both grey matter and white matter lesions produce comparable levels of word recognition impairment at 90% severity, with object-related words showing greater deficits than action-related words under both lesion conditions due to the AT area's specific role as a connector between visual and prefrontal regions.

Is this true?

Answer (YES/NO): NO